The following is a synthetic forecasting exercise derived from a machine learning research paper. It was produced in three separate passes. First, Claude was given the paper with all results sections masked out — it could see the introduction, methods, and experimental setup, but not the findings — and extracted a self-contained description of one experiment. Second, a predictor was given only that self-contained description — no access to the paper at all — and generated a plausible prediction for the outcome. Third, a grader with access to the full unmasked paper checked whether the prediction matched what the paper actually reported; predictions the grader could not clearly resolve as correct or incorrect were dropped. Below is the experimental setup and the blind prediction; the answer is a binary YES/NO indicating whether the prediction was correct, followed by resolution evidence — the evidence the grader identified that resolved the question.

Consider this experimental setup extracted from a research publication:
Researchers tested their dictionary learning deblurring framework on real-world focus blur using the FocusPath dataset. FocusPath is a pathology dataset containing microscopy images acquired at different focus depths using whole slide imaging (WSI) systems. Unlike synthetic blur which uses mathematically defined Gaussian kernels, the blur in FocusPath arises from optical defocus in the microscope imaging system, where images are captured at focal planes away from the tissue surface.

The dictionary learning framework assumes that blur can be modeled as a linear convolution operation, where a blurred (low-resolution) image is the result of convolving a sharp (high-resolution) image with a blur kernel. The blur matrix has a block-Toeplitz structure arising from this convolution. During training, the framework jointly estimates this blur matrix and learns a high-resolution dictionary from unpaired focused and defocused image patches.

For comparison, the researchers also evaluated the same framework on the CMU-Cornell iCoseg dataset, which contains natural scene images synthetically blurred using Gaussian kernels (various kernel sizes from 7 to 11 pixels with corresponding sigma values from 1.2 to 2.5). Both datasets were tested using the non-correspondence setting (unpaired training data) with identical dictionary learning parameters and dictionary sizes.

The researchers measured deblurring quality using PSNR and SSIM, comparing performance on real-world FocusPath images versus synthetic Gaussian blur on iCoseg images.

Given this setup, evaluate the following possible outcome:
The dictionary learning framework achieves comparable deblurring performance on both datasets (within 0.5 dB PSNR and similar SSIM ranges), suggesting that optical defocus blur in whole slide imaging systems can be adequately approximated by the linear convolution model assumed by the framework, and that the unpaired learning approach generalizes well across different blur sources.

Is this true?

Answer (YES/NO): NO